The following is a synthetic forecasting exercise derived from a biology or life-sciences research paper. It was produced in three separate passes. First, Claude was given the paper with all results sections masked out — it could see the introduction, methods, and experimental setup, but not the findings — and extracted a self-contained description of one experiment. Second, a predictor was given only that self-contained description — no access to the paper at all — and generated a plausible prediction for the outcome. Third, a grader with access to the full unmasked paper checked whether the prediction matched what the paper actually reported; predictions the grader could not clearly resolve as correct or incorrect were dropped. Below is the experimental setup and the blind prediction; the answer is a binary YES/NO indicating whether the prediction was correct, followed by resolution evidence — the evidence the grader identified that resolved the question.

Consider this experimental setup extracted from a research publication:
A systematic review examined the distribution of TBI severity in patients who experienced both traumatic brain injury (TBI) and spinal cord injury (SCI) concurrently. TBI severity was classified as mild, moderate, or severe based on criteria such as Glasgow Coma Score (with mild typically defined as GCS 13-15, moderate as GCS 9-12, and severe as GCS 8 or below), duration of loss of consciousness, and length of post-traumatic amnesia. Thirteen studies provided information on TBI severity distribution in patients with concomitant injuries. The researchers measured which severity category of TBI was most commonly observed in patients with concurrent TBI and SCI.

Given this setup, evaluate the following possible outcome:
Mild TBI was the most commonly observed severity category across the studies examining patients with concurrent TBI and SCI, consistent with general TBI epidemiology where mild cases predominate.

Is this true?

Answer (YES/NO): YES